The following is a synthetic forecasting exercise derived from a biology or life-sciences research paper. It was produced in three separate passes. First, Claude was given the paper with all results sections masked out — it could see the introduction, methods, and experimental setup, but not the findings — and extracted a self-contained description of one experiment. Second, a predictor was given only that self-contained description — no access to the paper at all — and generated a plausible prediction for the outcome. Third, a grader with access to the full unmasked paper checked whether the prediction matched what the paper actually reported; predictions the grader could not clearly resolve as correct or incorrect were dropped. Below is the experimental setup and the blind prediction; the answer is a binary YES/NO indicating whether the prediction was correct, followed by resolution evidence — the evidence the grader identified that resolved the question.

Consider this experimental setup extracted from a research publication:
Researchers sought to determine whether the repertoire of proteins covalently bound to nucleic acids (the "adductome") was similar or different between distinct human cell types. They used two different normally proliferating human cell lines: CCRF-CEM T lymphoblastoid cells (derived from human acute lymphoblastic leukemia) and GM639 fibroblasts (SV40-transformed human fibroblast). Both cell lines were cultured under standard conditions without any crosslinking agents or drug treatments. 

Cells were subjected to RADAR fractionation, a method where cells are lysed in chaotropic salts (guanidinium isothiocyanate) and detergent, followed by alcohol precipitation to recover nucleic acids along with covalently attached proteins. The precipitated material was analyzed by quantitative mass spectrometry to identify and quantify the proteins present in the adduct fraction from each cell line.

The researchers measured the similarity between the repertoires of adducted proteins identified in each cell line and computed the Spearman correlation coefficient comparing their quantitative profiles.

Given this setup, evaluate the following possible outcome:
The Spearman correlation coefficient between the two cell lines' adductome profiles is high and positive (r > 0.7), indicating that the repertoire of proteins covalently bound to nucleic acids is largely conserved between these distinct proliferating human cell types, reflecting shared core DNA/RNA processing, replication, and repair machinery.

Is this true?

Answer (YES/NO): NO